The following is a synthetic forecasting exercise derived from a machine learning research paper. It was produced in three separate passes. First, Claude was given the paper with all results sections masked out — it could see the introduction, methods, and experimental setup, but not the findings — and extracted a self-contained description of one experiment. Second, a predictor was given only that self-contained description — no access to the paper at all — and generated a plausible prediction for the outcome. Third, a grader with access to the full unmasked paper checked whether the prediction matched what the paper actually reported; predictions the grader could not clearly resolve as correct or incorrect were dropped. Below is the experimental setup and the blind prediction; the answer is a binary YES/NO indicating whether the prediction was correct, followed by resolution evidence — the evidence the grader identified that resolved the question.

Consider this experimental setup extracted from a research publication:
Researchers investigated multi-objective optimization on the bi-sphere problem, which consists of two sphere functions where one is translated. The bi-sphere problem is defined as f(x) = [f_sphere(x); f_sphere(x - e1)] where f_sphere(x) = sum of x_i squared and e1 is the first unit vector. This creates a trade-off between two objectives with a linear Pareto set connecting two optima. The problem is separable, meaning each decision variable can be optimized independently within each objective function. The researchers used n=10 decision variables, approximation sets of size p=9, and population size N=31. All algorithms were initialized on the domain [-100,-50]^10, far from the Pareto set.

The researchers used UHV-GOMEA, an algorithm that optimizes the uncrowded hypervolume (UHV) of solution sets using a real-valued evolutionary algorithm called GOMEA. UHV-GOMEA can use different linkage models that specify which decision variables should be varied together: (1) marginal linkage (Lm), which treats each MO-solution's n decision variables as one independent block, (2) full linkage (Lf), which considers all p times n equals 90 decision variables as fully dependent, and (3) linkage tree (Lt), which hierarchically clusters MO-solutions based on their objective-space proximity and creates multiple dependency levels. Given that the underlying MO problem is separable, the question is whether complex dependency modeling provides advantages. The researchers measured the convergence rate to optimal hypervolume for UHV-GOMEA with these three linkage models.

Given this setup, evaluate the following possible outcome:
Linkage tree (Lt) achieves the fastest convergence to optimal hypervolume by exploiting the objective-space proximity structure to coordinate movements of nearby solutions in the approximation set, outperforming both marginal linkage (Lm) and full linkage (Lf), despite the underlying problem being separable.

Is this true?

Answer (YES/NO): NO